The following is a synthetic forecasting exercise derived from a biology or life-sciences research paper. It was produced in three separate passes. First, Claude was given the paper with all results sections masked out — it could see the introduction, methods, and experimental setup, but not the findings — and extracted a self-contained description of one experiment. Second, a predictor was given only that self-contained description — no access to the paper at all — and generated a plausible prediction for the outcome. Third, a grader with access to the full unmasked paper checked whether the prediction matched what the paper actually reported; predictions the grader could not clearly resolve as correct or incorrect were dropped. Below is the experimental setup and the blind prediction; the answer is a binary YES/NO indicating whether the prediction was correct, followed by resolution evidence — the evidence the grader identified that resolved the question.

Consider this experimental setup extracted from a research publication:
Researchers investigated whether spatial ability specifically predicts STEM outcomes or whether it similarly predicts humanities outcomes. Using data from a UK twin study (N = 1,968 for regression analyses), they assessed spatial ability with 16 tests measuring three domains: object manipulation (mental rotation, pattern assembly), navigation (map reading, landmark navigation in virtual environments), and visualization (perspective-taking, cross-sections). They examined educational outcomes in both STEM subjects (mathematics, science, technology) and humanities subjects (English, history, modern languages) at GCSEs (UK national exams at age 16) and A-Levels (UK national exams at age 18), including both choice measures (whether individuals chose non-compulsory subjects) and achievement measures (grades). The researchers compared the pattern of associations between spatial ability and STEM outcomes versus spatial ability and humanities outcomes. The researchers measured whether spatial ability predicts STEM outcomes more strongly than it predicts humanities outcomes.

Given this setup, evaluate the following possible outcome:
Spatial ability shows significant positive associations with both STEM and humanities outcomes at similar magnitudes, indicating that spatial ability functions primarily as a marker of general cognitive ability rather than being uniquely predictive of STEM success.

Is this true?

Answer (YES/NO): NO